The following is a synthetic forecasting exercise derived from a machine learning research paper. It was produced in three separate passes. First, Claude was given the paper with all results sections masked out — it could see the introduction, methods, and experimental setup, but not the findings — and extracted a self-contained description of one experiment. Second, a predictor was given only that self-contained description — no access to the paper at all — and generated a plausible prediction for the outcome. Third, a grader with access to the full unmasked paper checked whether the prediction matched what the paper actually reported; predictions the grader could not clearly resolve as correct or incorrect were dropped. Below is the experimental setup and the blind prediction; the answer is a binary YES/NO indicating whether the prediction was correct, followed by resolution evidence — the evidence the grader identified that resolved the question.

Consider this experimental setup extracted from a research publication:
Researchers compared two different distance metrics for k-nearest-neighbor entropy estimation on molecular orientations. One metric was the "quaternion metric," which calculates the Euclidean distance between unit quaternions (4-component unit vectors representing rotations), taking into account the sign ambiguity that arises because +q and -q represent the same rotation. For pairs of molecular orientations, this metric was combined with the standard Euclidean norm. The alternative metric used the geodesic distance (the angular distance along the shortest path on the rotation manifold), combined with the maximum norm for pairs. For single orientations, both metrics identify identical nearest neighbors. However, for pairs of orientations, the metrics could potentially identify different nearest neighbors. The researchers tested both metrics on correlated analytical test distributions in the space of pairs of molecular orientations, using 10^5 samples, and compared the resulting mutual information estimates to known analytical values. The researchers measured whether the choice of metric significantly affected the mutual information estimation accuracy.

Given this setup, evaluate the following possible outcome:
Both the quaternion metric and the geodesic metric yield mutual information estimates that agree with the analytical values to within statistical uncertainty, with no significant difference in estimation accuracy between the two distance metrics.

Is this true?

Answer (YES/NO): YES